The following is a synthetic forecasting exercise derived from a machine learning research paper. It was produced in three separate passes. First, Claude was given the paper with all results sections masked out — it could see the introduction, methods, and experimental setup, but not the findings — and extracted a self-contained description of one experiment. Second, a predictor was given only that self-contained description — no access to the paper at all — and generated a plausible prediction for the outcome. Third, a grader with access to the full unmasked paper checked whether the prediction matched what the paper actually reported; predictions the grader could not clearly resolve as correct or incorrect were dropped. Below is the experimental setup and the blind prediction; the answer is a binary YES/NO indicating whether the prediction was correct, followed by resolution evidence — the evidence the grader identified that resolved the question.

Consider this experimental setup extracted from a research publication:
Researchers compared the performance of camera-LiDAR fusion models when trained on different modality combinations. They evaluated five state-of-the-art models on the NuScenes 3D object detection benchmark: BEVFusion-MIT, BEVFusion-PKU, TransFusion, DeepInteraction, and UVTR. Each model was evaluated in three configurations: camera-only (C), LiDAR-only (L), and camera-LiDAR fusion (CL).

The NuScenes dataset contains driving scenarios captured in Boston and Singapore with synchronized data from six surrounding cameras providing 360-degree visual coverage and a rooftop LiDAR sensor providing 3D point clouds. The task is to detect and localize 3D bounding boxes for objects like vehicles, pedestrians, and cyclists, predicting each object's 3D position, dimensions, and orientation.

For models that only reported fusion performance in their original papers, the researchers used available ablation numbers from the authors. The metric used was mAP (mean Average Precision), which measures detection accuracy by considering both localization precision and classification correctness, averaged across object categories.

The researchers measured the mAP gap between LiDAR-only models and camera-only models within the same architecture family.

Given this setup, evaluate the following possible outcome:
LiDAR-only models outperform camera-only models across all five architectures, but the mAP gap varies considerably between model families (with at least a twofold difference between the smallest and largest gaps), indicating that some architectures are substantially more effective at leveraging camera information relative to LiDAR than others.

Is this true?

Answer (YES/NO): NO